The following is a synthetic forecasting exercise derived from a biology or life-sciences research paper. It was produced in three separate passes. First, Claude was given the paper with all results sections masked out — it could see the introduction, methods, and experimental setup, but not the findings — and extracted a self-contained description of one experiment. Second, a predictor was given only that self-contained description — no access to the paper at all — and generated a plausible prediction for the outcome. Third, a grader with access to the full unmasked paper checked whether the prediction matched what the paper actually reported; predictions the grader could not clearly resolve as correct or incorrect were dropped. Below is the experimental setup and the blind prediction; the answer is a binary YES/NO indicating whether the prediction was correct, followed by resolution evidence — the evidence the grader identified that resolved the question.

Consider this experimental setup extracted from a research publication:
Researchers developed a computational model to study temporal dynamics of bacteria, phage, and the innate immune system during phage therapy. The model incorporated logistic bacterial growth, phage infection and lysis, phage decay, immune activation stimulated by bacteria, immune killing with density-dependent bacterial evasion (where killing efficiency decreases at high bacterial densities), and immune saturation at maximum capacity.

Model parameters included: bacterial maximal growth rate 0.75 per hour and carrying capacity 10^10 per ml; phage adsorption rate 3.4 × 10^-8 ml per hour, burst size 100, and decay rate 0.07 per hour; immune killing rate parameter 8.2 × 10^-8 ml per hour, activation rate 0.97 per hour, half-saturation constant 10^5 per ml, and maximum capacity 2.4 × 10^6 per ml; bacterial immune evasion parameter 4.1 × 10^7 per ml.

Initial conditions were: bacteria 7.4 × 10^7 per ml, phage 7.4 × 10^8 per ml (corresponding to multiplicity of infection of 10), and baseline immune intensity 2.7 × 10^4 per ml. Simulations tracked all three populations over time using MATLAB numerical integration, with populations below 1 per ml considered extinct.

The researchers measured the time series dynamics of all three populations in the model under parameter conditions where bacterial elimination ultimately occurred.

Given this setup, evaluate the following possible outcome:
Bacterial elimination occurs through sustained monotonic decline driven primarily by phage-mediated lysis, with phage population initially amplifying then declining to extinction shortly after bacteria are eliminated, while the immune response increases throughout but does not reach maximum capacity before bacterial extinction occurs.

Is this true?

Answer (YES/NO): NO